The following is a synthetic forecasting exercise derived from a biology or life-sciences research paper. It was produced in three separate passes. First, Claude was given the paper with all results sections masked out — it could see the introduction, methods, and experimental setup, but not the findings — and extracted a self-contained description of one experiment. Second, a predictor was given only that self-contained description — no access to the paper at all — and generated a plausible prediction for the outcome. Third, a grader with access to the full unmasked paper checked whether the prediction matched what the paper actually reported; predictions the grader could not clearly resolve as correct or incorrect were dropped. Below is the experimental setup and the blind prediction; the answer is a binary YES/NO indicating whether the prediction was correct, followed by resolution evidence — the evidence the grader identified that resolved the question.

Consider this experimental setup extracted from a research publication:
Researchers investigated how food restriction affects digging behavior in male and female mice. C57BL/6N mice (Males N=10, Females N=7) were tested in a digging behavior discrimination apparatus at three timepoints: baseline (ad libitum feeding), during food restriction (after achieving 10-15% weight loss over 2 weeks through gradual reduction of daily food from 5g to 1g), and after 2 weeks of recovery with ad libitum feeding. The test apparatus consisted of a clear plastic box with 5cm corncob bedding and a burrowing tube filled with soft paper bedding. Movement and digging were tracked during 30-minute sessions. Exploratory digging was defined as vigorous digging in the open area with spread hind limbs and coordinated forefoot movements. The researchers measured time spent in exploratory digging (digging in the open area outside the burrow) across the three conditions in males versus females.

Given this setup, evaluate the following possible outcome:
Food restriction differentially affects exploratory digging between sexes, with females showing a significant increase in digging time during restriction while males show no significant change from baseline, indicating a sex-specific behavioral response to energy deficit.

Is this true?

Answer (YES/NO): NO